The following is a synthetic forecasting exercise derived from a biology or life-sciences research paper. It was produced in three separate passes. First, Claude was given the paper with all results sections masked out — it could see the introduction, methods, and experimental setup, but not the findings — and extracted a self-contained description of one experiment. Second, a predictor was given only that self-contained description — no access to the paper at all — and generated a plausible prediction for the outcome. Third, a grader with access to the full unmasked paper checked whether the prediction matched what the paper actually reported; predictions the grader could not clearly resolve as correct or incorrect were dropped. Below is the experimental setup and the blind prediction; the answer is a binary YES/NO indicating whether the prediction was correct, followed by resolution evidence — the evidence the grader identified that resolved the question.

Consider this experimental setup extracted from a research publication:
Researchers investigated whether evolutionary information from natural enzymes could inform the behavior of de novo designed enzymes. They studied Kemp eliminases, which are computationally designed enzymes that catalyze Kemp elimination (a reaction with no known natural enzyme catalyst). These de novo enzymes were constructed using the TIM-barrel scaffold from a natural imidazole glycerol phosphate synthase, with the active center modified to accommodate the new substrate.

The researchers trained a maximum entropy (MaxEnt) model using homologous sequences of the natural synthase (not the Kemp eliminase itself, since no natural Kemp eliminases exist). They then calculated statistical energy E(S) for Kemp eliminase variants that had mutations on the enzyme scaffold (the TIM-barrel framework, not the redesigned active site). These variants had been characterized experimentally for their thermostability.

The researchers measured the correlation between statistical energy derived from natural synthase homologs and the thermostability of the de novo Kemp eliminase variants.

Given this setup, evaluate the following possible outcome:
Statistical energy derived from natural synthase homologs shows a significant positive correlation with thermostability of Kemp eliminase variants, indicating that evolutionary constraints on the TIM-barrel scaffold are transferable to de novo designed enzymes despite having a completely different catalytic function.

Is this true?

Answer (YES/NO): NO